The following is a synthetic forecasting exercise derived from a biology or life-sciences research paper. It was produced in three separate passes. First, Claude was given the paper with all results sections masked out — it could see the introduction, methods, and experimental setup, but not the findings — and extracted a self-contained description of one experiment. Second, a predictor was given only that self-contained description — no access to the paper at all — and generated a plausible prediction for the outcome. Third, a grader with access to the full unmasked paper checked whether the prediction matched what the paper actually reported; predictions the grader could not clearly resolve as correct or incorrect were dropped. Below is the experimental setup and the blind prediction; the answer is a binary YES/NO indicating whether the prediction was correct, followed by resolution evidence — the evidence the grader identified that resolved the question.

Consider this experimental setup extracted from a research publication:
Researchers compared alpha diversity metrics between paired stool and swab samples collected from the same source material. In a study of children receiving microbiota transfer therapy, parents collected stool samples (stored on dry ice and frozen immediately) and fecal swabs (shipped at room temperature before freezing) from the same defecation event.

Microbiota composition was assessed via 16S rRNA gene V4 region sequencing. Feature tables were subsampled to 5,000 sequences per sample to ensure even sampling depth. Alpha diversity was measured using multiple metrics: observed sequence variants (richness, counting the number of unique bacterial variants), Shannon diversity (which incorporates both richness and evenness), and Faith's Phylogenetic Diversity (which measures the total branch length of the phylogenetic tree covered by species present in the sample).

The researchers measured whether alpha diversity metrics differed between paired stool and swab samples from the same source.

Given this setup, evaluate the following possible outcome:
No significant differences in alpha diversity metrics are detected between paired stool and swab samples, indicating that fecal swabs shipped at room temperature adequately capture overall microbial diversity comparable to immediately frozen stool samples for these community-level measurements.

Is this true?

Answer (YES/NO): NO